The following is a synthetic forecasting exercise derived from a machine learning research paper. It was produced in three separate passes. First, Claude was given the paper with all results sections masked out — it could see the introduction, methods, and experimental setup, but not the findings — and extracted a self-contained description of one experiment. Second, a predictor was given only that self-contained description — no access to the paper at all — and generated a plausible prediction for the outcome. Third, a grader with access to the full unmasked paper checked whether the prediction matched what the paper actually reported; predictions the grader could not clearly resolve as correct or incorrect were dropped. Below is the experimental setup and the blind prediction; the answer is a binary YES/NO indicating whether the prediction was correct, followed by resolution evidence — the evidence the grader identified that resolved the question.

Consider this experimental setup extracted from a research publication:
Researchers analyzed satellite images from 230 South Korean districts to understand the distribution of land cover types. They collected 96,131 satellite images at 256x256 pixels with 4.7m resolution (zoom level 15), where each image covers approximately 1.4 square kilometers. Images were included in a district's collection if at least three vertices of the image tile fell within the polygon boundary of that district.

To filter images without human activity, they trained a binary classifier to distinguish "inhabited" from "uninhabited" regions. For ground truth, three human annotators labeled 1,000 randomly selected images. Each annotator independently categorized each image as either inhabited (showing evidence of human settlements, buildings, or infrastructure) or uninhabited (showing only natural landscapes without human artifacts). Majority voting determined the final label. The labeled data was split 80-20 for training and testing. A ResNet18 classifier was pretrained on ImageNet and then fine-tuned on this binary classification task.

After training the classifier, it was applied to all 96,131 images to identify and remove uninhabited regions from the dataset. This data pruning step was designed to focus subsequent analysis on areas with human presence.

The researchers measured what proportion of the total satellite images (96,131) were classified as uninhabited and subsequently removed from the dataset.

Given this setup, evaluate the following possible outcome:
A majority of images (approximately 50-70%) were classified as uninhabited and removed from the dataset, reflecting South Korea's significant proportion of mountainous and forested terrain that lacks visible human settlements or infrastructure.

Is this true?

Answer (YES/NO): YES